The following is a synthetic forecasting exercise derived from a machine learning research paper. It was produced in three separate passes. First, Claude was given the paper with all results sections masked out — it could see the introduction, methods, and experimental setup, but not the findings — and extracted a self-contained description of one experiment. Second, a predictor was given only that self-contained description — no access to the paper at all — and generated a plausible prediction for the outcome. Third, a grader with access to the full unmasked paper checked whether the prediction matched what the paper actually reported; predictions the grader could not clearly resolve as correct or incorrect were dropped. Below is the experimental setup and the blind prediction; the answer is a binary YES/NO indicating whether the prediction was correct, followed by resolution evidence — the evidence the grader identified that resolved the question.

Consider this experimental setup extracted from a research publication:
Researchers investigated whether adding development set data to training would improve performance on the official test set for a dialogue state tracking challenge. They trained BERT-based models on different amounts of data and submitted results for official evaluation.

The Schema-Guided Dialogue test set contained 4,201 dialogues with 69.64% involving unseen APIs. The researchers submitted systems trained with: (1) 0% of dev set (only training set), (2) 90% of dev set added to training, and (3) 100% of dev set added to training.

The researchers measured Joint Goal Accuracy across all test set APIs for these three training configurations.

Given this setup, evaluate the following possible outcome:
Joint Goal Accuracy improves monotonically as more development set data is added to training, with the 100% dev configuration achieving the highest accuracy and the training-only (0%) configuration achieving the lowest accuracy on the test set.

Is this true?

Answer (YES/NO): NO